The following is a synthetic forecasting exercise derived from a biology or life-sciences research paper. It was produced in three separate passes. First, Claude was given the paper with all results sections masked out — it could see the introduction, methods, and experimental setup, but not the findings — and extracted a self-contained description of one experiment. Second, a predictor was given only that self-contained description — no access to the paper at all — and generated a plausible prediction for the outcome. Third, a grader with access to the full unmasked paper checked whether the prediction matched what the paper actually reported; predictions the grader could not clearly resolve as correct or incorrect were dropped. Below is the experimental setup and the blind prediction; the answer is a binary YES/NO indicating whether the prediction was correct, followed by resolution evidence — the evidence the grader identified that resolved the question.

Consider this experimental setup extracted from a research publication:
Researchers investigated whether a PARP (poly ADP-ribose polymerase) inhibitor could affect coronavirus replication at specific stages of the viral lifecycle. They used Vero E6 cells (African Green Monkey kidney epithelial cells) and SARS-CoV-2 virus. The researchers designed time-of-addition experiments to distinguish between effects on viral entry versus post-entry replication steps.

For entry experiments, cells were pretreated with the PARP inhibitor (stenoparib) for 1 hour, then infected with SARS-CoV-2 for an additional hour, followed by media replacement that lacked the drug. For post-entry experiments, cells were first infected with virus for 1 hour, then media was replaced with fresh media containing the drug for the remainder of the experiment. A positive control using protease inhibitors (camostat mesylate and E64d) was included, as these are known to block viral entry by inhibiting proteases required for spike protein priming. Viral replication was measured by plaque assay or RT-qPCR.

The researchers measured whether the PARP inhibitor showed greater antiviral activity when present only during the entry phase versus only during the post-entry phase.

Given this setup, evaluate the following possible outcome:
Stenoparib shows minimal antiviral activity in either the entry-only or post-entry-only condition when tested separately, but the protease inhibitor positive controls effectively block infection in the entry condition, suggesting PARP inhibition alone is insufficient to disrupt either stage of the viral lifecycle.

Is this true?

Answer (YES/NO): NO